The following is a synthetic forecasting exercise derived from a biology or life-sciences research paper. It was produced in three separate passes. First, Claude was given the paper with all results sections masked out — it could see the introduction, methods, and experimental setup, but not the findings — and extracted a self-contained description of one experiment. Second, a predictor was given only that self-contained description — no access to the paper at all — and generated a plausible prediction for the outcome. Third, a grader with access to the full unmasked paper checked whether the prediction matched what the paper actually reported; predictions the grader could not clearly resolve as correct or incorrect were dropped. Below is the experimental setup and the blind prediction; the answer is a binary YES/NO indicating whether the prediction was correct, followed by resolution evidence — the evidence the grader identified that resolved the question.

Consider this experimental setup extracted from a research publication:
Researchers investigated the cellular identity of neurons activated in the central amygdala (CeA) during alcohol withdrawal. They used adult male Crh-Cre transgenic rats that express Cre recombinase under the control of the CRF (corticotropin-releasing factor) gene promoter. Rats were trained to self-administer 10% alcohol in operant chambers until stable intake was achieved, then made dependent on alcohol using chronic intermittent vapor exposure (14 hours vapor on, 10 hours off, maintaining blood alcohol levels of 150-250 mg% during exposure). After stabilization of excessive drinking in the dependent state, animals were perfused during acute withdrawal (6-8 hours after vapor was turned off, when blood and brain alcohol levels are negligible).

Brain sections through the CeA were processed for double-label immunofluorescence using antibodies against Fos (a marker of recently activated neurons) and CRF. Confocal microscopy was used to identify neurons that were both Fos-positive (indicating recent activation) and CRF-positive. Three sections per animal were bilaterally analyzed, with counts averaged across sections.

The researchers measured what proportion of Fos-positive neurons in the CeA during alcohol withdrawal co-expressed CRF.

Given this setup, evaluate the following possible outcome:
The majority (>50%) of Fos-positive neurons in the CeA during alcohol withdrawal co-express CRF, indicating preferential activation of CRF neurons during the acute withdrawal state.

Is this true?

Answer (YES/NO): YES